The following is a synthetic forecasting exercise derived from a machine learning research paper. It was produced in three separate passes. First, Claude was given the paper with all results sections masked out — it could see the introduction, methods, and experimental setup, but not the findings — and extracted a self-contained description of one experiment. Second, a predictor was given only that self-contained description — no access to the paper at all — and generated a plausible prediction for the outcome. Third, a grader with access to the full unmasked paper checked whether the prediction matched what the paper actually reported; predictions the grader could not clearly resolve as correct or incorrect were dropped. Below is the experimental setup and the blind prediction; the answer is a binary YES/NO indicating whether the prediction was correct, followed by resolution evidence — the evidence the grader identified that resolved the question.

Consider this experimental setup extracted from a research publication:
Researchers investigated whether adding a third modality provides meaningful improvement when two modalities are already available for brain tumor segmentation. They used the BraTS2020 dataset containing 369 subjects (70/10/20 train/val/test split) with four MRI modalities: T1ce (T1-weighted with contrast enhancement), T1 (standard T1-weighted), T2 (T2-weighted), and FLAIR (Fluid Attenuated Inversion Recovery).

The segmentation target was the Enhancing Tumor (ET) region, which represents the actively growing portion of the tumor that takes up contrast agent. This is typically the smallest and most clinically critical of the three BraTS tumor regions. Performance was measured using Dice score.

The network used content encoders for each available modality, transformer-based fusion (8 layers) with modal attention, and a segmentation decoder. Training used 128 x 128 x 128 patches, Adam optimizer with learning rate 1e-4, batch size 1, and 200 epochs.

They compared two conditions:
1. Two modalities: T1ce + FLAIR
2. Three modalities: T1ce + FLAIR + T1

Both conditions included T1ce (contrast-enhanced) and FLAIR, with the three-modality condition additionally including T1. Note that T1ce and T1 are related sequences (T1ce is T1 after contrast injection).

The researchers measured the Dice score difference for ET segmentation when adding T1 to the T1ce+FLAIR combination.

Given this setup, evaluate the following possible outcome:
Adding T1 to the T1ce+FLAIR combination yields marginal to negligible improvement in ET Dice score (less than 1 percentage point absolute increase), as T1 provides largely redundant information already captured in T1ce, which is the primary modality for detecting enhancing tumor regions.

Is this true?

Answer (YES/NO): NO